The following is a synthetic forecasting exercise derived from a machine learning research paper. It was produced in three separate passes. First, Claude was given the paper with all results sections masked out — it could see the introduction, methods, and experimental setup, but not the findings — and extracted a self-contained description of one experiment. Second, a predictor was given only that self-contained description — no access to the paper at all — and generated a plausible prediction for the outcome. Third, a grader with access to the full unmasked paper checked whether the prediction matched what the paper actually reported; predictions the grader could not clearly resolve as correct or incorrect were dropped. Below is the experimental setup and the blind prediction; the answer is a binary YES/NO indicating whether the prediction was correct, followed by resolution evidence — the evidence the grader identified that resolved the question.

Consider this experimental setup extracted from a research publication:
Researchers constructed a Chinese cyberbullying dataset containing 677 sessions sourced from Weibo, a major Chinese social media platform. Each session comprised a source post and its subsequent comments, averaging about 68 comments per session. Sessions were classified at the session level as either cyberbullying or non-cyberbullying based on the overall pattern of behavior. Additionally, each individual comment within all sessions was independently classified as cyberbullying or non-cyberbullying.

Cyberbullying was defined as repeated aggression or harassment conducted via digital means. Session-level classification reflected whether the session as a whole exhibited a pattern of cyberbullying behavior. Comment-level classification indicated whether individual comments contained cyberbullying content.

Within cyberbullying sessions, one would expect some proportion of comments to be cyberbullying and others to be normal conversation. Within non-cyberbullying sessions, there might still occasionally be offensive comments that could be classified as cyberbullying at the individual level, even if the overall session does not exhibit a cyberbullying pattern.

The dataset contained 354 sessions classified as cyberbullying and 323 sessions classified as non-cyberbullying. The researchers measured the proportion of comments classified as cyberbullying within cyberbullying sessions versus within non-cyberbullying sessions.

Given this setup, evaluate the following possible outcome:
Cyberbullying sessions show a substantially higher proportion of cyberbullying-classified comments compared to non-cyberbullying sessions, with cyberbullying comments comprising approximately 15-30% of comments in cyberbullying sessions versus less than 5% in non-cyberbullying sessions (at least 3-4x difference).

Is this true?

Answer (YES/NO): NO